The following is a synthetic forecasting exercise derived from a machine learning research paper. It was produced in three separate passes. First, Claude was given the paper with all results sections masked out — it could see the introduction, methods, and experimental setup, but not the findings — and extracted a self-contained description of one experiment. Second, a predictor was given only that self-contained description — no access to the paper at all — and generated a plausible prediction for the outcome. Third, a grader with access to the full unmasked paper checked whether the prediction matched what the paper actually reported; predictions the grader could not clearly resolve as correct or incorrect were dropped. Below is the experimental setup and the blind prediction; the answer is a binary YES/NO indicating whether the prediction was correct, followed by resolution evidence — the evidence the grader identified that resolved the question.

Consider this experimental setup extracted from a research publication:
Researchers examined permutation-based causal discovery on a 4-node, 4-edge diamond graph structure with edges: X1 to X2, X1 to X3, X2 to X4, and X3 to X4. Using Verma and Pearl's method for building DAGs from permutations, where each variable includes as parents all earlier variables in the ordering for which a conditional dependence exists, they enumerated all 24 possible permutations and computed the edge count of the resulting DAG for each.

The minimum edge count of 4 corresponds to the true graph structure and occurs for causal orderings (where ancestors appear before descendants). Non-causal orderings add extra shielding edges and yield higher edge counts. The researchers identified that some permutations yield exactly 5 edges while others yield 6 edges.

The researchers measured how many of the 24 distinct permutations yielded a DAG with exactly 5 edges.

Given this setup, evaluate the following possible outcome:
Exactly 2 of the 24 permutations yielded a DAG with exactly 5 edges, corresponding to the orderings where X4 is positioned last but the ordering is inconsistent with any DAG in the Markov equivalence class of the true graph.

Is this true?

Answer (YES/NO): NO